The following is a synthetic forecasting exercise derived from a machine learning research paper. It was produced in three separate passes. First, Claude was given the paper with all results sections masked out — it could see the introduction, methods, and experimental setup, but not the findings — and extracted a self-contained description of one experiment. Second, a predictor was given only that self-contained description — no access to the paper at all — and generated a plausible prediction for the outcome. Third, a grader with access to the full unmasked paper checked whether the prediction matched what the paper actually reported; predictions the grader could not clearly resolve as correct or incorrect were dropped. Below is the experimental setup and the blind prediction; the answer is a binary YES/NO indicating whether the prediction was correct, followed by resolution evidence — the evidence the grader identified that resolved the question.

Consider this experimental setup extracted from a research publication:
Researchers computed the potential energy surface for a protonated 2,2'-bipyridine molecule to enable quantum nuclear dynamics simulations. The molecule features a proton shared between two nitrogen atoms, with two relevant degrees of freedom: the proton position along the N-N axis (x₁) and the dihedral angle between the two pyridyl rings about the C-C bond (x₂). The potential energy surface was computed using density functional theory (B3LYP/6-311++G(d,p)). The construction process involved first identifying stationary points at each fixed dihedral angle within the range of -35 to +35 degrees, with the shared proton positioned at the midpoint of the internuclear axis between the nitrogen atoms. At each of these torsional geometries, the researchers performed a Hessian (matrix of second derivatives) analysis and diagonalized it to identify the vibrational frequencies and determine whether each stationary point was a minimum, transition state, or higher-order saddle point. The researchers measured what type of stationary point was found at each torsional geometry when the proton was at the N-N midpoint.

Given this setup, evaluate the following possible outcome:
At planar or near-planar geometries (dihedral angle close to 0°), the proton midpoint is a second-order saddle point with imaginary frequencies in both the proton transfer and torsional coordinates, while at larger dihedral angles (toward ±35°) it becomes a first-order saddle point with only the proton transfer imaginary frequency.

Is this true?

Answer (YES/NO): NO